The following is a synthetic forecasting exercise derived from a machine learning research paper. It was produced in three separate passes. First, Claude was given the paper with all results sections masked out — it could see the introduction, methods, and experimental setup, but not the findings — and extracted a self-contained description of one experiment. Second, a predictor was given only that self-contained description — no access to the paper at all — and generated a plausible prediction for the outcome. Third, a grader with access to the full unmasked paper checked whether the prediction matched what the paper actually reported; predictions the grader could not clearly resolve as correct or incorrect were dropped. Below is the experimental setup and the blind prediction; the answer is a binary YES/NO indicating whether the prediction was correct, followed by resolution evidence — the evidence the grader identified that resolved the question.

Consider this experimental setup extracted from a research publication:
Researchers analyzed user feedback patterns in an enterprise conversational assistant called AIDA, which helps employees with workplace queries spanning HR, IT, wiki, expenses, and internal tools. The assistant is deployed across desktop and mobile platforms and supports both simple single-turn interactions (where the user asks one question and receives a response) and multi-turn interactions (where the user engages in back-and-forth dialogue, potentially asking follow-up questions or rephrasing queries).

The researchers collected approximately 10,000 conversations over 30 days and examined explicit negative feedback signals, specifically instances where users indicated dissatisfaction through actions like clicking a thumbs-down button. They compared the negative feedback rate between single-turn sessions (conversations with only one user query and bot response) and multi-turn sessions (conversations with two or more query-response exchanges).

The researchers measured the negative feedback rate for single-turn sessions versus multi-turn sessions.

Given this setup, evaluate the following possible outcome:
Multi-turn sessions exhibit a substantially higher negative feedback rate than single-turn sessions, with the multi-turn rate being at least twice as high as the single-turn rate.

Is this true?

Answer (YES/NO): YES